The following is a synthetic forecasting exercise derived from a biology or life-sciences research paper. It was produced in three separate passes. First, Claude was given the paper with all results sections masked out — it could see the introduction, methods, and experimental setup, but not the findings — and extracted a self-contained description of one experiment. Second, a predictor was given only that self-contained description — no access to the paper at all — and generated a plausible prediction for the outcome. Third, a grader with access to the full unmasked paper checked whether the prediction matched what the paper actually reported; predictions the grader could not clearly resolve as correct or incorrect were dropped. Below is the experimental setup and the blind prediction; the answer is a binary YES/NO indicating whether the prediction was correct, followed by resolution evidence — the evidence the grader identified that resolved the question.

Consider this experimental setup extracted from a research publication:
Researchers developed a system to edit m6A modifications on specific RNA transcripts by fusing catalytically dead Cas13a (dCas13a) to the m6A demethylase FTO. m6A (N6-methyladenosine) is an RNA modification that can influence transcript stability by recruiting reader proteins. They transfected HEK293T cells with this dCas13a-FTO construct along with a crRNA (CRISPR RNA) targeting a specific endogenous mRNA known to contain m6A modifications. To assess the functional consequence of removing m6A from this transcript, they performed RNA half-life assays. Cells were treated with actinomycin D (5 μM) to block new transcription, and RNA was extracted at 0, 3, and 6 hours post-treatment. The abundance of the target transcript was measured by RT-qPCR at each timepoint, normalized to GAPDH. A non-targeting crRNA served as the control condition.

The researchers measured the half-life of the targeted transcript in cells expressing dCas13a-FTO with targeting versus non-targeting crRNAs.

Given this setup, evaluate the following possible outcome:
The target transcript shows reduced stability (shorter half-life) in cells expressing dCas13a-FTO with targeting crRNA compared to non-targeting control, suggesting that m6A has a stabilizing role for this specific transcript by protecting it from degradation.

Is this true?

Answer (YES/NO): YES